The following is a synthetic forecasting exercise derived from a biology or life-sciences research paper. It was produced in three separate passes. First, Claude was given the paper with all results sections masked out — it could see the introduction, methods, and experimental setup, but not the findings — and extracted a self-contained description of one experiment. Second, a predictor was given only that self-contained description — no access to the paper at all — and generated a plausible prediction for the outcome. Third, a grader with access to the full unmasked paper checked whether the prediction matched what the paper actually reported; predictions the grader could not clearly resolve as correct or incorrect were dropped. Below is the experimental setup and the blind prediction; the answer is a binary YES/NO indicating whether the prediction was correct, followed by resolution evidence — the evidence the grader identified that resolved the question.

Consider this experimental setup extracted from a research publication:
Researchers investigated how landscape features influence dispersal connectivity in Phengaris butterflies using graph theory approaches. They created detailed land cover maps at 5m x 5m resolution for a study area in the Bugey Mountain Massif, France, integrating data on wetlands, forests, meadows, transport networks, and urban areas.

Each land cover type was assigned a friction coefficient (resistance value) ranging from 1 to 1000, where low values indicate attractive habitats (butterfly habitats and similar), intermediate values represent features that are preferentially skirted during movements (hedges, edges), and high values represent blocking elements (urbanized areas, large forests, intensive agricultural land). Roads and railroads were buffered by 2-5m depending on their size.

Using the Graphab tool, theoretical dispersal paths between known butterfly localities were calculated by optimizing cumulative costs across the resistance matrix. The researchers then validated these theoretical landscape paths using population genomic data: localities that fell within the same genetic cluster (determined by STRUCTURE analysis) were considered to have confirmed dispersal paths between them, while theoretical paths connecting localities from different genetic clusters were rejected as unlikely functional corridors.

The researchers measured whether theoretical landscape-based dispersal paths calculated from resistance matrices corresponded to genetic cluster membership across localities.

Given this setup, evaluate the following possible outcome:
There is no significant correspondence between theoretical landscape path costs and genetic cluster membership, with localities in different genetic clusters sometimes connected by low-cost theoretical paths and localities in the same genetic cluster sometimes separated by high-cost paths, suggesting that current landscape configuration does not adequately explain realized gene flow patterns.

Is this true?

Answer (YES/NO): NO